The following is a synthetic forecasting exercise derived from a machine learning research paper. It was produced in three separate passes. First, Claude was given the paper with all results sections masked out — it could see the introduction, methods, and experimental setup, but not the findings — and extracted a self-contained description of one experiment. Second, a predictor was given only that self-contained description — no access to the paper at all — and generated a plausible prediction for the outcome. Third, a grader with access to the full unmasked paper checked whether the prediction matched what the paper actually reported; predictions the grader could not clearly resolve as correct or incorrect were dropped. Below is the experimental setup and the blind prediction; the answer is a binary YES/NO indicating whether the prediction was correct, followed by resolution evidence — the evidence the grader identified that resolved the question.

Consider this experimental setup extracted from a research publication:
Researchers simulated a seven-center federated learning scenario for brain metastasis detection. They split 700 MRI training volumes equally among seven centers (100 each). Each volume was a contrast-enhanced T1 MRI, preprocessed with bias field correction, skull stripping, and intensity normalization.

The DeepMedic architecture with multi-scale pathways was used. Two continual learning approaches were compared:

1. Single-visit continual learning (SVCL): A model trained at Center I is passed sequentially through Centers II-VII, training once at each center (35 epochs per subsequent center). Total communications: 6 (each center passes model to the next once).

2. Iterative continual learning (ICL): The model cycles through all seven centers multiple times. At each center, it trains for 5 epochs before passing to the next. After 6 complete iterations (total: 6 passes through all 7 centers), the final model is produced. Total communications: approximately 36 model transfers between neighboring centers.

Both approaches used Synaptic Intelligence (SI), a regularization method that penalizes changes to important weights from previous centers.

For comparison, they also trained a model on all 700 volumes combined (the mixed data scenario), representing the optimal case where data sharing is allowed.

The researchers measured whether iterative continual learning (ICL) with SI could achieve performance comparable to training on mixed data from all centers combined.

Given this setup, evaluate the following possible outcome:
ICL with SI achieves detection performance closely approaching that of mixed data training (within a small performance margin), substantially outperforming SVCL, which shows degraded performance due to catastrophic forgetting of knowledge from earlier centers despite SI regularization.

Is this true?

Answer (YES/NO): NO